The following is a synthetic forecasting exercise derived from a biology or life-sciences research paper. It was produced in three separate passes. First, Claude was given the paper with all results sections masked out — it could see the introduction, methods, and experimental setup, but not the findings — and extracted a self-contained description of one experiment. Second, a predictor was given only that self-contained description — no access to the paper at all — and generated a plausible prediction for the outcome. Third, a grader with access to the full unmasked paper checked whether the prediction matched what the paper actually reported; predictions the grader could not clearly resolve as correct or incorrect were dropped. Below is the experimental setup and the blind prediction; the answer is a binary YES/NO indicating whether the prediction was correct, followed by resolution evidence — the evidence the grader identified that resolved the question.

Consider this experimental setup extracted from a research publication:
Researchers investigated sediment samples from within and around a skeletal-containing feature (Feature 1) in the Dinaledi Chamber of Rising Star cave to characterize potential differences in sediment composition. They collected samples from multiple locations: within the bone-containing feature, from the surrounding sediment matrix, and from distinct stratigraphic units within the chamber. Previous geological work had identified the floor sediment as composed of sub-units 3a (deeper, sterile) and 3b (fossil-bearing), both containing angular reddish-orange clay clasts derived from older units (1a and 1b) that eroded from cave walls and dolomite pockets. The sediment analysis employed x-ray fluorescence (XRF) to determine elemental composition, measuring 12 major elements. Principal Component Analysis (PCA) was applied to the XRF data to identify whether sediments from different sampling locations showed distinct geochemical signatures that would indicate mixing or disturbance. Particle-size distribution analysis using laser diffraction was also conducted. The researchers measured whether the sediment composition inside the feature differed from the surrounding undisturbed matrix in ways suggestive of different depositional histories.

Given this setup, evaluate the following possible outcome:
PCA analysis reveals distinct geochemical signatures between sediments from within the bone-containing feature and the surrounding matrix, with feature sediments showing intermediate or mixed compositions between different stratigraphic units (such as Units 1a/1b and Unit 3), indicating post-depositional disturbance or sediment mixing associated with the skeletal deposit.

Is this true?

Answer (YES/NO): NO